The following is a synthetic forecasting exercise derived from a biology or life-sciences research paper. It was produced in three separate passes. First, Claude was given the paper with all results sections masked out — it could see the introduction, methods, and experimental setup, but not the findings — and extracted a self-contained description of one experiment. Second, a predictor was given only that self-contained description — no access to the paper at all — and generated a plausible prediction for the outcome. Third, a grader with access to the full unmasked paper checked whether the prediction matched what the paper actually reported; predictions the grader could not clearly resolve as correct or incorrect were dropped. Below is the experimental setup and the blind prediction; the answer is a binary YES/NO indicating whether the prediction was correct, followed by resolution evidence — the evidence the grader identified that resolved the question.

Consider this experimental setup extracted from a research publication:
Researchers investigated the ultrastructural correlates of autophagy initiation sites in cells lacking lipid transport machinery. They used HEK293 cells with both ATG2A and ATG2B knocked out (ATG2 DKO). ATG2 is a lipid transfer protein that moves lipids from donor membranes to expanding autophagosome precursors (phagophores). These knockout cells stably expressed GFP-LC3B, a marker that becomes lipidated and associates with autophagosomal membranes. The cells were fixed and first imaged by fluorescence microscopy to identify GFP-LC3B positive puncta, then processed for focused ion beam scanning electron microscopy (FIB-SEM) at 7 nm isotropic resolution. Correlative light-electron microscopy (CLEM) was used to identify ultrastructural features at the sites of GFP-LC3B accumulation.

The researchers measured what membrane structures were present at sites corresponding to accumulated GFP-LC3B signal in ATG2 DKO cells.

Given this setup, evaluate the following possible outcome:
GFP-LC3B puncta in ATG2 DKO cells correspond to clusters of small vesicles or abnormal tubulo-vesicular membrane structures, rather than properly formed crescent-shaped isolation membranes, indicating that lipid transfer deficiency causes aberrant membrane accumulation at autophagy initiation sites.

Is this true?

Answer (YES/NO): YES